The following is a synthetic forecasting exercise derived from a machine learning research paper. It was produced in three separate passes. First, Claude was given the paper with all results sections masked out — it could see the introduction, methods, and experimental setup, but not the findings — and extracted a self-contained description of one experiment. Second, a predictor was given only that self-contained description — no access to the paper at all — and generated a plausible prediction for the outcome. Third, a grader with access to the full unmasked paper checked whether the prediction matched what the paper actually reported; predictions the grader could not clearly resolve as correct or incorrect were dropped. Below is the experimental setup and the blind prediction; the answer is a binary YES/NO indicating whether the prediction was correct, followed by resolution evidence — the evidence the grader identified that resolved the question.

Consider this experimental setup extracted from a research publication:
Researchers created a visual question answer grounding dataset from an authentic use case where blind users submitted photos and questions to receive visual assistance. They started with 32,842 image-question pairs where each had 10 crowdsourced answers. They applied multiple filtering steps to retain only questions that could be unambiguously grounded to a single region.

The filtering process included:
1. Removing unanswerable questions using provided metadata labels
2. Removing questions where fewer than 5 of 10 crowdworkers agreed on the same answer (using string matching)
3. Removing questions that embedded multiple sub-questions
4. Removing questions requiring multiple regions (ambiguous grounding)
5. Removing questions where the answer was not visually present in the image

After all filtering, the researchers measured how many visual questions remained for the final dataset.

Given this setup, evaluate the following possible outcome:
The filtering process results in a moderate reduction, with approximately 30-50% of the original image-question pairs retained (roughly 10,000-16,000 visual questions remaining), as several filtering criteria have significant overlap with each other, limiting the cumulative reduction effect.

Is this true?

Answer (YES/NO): YES